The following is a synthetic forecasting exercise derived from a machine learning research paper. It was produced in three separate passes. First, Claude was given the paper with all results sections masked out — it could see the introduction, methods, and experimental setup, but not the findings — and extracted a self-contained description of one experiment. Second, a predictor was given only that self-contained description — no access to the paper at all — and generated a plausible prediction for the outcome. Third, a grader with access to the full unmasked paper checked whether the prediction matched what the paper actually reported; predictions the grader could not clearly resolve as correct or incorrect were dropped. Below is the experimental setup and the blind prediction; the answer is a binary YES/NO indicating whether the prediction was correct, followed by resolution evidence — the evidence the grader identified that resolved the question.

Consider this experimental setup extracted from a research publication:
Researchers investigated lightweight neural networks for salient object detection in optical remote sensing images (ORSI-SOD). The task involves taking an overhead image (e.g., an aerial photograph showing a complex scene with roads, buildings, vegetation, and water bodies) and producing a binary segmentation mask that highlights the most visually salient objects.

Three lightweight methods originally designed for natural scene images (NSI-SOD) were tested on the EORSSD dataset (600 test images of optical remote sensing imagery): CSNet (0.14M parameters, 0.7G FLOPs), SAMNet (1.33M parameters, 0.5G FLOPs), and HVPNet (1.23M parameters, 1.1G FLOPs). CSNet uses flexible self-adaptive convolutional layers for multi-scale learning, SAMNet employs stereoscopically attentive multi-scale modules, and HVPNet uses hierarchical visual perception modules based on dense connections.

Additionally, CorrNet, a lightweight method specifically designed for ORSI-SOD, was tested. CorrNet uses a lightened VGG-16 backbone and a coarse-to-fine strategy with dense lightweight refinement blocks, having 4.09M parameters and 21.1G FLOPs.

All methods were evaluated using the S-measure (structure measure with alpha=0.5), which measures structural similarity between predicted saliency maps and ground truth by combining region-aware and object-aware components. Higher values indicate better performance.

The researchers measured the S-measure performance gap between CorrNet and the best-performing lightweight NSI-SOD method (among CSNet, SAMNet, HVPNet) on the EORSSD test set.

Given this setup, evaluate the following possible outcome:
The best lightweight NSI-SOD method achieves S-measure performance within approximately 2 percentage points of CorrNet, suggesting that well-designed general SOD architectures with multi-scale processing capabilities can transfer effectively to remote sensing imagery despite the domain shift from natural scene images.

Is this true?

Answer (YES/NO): NO